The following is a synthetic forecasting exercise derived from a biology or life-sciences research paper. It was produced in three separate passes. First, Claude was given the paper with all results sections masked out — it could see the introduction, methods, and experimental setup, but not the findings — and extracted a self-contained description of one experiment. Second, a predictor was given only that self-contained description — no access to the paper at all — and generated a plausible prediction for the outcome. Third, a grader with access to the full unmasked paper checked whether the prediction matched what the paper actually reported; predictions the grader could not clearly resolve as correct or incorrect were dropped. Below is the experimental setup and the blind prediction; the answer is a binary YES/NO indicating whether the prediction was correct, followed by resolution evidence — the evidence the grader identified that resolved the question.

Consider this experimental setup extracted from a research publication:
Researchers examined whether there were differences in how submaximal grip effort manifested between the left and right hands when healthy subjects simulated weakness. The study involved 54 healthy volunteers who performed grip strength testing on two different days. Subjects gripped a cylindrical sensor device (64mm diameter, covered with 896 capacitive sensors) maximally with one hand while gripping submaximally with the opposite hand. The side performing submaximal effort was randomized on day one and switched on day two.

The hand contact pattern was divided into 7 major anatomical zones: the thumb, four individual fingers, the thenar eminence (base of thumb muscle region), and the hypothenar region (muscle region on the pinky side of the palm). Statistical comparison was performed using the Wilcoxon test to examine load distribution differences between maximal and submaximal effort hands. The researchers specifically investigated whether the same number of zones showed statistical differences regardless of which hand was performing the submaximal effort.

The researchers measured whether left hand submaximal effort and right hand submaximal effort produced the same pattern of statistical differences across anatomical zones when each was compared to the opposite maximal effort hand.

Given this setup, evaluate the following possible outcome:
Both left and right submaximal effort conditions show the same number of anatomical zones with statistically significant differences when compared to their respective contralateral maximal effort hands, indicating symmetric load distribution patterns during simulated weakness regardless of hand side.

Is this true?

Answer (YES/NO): NO